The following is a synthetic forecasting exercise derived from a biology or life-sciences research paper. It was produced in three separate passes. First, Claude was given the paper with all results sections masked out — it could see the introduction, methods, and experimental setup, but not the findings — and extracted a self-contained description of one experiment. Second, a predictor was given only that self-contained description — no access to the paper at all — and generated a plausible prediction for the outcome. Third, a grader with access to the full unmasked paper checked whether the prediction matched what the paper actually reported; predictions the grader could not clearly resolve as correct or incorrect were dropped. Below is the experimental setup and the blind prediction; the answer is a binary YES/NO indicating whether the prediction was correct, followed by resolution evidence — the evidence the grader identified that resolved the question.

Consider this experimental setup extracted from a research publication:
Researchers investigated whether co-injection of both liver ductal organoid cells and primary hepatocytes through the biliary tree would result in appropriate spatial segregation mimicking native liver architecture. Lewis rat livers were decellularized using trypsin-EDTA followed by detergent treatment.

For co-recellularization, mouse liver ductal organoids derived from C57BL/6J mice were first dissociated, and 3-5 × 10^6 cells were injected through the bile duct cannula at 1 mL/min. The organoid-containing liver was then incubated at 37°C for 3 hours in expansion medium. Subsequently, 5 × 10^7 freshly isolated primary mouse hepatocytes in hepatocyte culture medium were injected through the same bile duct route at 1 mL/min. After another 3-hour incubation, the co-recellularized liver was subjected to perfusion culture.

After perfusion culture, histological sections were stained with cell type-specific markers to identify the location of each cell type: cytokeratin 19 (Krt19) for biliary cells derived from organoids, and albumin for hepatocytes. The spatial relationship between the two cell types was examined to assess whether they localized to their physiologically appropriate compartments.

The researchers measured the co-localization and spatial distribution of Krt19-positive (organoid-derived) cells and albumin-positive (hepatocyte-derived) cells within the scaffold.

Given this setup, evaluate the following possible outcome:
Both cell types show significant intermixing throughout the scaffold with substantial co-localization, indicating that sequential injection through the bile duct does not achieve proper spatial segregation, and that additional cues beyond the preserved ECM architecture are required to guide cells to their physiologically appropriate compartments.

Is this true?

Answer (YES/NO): NO